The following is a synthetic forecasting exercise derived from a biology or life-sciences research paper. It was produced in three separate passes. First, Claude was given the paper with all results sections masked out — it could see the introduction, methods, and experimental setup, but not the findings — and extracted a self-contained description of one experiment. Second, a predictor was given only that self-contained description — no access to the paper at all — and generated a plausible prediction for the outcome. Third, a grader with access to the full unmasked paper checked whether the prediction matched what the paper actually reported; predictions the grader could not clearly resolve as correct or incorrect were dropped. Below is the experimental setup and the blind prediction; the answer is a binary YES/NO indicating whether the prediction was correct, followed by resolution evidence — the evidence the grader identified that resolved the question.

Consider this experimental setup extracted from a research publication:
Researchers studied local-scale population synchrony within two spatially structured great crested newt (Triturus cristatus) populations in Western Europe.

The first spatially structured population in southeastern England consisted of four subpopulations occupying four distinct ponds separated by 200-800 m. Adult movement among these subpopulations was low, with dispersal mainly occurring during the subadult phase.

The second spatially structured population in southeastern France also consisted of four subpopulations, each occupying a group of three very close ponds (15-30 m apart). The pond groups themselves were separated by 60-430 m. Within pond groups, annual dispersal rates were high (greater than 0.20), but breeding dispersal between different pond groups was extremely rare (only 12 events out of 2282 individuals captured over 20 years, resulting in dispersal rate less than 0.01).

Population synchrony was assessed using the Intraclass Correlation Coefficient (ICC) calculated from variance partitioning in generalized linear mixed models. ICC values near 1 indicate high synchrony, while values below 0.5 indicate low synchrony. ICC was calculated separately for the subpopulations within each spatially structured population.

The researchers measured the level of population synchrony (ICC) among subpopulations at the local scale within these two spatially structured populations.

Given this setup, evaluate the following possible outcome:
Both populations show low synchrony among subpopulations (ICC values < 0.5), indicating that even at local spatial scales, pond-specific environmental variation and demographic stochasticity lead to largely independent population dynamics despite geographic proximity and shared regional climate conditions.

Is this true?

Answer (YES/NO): NO